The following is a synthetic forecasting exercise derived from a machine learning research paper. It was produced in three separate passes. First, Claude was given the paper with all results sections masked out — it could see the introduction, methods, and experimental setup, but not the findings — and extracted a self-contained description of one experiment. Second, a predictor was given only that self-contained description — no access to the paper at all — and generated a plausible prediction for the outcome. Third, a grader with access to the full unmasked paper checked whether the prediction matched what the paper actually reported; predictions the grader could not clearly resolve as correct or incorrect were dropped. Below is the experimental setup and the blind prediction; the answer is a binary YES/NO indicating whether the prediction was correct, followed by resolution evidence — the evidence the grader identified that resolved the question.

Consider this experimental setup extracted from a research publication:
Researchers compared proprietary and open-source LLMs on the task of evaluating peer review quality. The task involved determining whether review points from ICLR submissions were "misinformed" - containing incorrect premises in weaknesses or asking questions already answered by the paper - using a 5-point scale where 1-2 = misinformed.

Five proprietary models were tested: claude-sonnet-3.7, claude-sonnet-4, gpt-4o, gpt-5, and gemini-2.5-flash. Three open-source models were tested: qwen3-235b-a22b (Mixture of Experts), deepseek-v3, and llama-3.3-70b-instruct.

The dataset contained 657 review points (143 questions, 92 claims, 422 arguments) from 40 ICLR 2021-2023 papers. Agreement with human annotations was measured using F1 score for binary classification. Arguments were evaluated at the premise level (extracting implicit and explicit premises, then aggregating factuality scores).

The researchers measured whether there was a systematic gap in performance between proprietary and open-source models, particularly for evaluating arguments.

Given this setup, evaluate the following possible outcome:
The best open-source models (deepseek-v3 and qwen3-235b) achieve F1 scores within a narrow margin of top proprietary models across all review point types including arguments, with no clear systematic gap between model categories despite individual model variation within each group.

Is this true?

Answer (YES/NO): NO